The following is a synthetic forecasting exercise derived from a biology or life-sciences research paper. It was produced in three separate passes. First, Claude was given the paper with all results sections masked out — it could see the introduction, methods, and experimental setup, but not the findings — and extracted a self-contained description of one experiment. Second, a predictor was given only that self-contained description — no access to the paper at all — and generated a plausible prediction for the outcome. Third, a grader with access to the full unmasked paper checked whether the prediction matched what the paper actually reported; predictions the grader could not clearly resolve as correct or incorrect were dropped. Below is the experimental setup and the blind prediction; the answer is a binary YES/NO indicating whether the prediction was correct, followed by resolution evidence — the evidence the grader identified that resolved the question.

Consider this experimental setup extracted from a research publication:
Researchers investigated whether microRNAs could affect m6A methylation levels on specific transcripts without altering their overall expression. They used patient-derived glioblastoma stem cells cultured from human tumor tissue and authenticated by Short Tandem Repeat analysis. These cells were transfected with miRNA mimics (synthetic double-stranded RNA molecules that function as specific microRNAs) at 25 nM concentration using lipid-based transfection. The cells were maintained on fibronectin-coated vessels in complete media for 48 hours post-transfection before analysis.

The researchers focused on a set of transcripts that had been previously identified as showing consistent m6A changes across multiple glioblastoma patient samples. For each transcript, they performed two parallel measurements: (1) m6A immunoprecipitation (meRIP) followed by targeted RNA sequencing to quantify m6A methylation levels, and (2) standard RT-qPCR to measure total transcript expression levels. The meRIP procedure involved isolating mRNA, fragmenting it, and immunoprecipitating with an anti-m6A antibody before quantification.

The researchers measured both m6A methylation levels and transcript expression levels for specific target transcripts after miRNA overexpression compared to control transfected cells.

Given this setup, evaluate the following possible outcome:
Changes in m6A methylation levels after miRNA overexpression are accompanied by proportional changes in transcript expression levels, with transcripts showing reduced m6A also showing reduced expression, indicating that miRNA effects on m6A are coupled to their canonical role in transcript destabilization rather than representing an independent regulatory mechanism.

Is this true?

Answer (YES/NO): NO